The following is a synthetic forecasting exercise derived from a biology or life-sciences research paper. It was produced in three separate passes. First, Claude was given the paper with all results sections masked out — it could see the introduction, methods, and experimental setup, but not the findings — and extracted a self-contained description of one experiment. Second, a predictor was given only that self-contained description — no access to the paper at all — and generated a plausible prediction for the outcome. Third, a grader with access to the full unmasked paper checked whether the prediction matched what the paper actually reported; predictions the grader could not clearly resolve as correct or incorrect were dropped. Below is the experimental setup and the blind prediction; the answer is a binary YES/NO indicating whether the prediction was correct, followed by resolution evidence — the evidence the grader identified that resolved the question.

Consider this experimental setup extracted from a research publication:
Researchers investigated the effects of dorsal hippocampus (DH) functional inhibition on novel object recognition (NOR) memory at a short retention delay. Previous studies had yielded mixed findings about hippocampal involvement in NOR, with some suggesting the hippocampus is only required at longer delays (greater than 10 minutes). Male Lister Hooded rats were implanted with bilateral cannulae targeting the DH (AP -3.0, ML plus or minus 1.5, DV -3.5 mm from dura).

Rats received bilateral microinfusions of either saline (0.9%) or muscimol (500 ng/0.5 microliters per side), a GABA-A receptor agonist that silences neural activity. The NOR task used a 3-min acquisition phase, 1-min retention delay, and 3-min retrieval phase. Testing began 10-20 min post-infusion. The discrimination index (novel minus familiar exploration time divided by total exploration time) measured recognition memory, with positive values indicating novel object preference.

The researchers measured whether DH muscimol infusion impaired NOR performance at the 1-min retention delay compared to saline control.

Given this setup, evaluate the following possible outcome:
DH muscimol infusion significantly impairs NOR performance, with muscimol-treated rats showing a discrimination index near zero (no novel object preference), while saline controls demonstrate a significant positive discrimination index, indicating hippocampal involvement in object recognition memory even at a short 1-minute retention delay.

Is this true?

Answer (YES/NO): NO